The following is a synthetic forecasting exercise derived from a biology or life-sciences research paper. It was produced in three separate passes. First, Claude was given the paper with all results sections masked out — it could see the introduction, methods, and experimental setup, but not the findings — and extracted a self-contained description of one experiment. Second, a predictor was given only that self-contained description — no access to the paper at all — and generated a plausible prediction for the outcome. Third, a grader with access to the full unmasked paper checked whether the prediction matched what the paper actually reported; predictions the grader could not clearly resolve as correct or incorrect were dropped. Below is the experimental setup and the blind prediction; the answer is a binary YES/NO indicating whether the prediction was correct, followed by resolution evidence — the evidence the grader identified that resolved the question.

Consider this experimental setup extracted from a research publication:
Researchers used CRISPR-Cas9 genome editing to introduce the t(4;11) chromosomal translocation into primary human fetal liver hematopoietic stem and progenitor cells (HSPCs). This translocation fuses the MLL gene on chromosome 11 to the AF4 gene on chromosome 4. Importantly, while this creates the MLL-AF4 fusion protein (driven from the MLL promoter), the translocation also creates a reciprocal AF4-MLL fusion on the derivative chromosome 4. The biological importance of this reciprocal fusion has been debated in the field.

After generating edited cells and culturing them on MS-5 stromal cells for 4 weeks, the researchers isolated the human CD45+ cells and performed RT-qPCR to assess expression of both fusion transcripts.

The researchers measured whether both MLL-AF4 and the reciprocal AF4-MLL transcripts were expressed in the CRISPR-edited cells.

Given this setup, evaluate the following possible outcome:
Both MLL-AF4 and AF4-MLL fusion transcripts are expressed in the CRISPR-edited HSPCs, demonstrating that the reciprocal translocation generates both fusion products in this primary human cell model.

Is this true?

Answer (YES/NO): YES